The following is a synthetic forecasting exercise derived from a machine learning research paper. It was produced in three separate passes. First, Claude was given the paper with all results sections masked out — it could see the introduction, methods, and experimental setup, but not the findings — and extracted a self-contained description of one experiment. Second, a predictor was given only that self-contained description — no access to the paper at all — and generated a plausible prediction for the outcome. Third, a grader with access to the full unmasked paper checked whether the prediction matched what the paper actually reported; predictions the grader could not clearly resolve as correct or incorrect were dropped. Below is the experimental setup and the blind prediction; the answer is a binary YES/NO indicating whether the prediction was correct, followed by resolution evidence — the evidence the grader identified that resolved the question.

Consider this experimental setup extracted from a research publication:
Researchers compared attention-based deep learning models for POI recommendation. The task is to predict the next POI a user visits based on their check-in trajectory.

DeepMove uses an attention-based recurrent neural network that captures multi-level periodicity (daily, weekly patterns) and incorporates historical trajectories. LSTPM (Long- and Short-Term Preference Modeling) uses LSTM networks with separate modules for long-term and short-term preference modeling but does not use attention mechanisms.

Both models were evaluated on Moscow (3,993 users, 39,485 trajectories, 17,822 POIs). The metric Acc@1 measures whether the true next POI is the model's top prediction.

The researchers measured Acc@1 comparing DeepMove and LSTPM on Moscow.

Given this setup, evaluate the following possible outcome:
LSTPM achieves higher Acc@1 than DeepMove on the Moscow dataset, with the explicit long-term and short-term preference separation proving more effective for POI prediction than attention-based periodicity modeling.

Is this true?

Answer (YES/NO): YES